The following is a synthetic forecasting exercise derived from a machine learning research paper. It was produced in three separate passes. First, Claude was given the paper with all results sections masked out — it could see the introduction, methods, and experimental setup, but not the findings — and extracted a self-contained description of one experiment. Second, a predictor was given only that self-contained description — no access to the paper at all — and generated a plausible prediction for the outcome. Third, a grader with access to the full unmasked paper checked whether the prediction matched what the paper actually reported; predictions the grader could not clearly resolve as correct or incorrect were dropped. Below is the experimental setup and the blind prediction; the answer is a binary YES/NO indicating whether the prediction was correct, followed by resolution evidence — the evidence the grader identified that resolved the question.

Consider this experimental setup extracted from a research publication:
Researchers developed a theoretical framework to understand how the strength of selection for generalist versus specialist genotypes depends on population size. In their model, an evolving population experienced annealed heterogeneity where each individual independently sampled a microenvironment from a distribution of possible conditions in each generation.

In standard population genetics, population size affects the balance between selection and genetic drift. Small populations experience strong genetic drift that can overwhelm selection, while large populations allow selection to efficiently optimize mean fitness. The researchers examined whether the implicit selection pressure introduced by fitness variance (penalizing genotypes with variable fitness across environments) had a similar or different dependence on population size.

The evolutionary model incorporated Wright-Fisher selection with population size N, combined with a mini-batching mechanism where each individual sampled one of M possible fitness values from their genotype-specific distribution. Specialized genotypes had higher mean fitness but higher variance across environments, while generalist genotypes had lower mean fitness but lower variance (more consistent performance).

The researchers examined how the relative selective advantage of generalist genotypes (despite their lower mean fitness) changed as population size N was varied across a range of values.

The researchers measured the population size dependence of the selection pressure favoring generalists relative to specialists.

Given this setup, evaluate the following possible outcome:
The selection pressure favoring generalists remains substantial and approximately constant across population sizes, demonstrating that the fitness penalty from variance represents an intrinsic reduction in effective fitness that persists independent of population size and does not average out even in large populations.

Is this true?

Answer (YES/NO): NO